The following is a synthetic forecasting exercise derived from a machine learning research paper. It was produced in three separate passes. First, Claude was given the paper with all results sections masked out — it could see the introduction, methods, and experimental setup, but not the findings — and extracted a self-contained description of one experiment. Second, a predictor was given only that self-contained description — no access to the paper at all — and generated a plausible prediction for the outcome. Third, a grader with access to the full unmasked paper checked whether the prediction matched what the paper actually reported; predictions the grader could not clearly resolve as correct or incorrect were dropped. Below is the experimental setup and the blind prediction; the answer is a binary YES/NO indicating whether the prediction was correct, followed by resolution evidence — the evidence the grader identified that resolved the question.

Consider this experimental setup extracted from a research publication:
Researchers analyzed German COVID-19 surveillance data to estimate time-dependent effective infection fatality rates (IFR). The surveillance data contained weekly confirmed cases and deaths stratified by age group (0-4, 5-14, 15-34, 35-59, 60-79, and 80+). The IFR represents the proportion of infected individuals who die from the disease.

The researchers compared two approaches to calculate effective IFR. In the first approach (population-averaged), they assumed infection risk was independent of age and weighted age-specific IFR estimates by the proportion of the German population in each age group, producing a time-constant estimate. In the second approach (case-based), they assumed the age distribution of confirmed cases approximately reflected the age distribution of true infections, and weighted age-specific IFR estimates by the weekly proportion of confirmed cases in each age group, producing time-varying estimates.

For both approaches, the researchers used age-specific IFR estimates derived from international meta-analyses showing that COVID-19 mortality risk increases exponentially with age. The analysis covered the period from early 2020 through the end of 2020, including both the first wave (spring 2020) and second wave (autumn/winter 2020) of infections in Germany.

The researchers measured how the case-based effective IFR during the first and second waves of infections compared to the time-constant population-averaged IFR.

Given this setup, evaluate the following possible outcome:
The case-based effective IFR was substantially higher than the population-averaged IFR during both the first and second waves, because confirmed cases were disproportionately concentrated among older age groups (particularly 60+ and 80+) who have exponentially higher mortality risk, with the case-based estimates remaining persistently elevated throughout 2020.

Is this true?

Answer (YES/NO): NO